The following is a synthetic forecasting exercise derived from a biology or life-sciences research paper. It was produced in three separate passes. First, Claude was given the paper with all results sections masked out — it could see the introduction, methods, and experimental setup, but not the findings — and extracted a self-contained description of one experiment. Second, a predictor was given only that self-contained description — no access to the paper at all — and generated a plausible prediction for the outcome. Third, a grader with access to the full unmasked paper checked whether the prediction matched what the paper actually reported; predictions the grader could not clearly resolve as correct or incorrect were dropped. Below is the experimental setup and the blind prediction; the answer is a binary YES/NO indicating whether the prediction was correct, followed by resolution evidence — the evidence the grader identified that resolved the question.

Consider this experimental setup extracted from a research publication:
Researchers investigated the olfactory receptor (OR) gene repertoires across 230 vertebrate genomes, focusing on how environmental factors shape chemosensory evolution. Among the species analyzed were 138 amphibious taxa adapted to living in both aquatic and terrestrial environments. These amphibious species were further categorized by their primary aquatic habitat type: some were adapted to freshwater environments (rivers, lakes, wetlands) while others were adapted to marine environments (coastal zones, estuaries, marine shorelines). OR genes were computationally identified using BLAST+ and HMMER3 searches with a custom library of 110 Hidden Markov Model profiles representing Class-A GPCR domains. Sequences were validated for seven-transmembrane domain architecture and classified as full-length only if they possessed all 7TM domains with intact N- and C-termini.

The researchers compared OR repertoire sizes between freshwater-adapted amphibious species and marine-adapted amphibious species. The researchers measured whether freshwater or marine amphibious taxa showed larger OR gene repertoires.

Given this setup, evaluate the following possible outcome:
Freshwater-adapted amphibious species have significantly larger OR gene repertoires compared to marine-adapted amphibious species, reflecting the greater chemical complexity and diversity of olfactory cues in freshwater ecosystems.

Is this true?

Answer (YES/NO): YES